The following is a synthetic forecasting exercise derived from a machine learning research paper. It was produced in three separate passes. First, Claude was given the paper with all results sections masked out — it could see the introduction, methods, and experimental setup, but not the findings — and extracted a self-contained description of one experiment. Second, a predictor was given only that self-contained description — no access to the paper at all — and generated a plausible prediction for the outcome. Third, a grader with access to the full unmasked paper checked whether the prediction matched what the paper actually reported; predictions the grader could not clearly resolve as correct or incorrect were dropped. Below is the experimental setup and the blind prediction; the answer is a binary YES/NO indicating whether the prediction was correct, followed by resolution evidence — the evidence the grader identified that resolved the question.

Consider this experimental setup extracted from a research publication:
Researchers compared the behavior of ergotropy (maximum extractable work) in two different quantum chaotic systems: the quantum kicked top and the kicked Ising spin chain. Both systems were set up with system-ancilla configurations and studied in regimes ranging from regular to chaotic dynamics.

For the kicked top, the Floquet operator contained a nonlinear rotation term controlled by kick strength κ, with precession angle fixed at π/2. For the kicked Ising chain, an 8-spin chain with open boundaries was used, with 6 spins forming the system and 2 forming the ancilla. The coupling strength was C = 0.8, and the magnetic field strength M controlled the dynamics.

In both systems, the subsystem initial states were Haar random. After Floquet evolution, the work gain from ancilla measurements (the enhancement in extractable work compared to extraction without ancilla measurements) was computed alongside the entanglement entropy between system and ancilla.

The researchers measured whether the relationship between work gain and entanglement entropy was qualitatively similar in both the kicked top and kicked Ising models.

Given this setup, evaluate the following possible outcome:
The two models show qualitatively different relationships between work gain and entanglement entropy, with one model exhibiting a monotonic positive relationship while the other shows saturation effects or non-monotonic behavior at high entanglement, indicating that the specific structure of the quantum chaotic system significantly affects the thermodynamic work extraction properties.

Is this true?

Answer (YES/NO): NO